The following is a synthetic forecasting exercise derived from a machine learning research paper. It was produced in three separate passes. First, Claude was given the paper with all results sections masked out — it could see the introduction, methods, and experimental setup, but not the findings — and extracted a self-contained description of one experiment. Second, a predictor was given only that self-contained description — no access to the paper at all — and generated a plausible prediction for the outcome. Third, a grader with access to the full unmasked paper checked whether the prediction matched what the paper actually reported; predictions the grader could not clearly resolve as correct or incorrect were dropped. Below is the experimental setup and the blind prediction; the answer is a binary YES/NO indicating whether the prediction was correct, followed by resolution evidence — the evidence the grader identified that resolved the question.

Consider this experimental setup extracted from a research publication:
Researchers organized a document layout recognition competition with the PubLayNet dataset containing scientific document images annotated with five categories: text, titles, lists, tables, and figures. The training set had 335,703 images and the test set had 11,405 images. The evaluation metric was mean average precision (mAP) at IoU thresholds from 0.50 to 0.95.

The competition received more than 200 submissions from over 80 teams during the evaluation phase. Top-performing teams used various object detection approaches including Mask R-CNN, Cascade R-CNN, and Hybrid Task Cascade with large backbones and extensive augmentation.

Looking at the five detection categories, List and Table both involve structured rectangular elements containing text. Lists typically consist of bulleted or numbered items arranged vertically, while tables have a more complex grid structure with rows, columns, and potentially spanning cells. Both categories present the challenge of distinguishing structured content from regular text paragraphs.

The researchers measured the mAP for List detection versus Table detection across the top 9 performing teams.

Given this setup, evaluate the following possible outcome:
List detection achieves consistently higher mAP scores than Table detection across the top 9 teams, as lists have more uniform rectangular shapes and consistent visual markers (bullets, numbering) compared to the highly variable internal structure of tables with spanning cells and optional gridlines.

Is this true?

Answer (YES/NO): NO